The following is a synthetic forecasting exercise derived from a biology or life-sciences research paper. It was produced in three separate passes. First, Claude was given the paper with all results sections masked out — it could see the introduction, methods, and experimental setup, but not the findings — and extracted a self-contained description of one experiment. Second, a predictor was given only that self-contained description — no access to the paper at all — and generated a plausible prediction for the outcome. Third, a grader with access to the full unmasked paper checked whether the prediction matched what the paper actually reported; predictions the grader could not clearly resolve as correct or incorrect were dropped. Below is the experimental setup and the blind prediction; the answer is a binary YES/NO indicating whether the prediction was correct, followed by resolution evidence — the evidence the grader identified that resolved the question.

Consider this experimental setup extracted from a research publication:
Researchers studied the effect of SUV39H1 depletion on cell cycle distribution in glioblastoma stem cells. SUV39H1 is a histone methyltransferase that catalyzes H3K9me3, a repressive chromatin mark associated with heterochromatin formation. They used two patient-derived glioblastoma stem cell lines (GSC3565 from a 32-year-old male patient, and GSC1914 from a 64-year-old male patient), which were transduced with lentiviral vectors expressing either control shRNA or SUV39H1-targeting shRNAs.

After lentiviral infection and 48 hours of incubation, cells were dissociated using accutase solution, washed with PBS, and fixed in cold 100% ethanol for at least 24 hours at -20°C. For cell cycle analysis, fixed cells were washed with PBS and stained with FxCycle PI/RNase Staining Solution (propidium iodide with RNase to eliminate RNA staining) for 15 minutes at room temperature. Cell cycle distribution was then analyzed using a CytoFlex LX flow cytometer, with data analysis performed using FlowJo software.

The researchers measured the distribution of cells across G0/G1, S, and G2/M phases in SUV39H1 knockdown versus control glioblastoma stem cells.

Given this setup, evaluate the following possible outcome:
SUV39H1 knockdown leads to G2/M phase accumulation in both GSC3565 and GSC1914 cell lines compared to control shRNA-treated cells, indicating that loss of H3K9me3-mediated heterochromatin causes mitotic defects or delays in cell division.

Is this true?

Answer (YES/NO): YES